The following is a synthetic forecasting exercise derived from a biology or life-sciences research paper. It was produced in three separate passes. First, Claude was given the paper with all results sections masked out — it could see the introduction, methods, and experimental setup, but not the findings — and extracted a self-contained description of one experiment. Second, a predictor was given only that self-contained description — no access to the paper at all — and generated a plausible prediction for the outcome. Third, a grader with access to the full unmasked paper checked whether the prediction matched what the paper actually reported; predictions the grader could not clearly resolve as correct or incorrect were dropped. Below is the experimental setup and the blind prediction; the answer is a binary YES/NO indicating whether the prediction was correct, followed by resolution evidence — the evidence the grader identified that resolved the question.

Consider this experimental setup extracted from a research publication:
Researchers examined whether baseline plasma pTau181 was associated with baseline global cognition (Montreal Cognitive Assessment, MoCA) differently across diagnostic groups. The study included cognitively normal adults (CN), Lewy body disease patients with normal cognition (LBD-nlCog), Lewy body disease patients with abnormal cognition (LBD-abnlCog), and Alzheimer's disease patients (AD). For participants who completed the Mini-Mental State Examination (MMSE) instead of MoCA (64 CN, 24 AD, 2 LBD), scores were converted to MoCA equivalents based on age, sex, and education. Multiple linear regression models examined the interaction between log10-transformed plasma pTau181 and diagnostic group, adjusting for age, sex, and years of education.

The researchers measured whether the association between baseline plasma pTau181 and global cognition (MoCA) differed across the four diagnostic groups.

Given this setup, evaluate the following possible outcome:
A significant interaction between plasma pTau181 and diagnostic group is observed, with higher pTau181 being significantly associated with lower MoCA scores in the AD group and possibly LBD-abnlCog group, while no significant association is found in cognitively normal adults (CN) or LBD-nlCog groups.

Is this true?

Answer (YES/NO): YES